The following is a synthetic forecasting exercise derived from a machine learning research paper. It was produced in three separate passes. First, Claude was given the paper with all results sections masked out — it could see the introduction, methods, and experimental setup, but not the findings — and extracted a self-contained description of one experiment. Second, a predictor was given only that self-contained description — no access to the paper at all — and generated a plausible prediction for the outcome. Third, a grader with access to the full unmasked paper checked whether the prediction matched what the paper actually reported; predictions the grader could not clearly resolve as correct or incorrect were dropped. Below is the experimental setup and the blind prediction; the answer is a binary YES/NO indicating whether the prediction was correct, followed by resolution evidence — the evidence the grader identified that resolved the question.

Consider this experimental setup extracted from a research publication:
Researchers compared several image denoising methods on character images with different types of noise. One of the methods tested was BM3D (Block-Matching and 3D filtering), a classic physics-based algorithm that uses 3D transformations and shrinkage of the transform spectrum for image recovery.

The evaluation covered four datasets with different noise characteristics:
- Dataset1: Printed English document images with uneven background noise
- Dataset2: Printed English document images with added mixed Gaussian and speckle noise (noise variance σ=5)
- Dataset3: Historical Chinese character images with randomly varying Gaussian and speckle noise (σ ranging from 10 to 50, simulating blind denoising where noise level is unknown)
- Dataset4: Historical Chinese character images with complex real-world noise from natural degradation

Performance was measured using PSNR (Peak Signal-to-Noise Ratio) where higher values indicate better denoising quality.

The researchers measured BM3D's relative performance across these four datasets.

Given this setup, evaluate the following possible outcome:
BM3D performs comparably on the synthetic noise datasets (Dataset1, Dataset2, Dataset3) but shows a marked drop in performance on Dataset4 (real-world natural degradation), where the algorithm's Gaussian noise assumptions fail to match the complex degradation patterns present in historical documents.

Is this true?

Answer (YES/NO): NO